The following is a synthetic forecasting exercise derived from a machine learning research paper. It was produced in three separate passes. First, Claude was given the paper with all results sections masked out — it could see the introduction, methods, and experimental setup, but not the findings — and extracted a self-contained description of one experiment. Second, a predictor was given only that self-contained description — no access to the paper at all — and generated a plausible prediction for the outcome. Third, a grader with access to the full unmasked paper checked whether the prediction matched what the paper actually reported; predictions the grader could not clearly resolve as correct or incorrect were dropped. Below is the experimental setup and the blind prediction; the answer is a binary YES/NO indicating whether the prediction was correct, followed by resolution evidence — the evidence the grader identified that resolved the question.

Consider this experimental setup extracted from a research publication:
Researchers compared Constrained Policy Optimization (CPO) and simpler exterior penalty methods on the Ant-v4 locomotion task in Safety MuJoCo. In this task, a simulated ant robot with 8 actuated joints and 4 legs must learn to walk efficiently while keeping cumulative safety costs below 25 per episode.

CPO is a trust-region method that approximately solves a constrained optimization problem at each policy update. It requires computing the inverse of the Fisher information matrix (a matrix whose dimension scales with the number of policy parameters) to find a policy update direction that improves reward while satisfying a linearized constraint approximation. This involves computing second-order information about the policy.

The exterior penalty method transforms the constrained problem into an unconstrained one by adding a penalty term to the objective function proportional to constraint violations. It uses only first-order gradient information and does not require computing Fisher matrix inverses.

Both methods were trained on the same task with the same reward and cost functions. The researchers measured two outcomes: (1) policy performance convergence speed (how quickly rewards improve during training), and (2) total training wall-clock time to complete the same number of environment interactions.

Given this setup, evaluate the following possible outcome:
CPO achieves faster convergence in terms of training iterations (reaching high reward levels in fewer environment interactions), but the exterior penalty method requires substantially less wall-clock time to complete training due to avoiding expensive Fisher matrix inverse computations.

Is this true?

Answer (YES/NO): YES